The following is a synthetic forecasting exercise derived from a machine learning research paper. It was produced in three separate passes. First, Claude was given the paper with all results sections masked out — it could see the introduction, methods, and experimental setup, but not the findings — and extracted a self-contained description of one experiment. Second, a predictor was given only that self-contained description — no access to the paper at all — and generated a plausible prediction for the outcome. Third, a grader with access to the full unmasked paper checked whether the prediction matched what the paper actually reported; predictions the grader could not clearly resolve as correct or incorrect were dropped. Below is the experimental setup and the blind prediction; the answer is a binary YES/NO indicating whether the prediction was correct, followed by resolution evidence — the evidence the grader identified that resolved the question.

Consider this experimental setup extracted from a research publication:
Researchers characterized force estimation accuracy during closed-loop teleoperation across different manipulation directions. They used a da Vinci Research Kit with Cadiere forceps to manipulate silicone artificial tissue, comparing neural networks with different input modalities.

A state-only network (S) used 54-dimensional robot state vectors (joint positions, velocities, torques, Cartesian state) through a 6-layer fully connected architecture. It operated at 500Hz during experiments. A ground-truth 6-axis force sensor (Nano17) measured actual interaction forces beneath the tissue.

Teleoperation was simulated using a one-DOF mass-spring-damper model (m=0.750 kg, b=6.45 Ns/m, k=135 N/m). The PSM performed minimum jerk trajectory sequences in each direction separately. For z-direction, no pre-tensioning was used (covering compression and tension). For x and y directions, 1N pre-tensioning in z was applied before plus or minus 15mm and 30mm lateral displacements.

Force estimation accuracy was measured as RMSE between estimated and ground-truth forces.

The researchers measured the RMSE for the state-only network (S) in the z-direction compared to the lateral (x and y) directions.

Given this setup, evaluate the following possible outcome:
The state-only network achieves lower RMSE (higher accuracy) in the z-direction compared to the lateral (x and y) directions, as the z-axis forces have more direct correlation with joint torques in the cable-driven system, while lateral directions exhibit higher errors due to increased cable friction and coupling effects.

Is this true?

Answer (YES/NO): NO